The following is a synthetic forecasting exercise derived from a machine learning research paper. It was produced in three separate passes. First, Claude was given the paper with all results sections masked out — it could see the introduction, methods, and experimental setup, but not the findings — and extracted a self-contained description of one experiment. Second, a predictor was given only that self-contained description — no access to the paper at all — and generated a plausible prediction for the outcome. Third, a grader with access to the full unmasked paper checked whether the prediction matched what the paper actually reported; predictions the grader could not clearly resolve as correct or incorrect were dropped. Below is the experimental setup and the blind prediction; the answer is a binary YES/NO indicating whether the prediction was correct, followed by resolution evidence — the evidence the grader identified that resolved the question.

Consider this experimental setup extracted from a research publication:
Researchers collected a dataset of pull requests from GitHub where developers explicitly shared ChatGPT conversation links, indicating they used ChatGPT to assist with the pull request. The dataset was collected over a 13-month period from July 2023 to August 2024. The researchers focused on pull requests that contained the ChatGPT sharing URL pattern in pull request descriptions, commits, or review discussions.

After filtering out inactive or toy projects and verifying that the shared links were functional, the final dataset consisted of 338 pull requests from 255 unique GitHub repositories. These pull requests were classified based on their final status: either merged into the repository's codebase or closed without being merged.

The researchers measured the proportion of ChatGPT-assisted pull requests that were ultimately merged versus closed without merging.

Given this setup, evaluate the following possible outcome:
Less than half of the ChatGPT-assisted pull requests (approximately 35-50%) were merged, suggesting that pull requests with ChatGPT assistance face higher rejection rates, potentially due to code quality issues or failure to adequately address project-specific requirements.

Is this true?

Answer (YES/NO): NO